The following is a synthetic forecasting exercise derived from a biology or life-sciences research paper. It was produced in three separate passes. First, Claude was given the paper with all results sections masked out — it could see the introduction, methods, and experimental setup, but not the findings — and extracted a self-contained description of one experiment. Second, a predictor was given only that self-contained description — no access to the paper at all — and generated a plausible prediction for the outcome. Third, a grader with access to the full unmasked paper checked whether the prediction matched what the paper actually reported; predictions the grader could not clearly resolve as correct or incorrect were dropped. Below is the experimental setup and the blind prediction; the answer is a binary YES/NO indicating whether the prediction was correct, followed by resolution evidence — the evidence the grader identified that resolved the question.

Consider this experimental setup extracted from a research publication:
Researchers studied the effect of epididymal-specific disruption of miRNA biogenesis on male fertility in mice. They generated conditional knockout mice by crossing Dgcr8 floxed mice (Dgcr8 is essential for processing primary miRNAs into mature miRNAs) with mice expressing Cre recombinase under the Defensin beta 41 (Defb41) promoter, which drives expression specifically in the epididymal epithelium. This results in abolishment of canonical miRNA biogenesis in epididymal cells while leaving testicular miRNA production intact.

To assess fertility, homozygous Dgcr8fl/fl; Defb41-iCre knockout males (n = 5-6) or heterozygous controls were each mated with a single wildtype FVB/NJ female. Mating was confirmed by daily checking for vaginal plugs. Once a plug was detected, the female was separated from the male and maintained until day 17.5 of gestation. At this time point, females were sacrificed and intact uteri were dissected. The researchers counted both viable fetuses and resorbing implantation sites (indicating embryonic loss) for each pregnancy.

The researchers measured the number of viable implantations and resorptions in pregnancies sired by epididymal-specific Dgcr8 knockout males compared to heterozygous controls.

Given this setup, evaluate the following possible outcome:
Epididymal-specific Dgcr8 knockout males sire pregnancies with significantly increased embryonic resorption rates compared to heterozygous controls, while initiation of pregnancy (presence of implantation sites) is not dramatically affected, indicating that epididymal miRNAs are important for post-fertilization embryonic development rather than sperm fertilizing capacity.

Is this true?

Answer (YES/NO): NO